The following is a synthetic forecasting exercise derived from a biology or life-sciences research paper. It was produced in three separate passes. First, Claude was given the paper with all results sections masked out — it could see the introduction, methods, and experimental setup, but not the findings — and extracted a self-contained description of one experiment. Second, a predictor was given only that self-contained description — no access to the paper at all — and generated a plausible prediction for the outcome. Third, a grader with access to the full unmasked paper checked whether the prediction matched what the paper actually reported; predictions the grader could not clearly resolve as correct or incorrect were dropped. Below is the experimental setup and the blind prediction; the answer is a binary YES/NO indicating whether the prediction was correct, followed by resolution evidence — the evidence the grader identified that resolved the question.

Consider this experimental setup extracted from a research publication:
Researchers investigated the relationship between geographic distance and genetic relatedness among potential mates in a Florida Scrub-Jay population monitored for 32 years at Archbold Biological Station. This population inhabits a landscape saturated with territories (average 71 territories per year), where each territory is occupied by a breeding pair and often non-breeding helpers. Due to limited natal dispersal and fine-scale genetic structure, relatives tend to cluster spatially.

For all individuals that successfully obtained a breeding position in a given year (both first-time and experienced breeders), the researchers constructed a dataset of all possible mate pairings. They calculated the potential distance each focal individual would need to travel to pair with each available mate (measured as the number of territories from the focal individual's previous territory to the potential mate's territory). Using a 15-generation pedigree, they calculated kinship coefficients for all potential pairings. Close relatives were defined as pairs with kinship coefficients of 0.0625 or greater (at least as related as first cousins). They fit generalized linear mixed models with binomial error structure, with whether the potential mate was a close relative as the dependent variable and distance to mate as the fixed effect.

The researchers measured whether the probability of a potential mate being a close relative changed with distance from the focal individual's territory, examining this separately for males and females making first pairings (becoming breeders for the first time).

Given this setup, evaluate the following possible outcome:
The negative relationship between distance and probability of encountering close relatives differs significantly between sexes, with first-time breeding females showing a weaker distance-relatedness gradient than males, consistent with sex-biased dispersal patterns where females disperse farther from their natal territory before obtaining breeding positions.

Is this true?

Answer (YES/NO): NO